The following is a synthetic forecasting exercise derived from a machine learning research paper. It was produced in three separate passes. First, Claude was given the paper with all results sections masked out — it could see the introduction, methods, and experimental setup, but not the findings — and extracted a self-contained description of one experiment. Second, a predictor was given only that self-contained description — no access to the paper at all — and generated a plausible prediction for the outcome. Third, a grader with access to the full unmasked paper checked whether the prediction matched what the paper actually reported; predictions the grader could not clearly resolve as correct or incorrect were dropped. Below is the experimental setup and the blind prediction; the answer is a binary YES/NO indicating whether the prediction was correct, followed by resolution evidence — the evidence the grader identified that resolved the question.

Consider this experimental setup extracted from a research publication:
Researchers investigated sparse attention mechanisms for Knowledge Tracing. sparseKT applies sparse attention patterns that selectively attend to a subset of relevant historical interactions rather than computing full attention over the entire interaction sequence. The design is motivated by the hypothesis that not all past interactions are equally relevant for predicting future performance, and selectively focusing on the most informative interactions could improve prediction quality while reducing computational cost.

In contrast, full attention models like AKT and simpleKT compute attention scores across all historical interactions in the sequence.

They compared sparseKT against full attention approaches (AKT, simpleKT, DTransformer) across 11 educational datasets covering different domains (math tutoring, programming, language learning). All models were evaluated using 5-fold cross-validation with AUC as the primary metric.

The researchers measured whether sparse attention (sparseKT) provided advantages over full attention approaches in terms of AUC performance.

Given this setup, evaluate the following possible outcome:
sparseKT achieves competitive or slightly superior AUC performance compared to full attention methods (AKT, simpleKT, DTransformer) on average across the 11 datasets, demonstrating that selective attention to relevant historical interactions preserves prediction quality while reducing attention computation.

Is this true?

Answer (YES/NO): NO